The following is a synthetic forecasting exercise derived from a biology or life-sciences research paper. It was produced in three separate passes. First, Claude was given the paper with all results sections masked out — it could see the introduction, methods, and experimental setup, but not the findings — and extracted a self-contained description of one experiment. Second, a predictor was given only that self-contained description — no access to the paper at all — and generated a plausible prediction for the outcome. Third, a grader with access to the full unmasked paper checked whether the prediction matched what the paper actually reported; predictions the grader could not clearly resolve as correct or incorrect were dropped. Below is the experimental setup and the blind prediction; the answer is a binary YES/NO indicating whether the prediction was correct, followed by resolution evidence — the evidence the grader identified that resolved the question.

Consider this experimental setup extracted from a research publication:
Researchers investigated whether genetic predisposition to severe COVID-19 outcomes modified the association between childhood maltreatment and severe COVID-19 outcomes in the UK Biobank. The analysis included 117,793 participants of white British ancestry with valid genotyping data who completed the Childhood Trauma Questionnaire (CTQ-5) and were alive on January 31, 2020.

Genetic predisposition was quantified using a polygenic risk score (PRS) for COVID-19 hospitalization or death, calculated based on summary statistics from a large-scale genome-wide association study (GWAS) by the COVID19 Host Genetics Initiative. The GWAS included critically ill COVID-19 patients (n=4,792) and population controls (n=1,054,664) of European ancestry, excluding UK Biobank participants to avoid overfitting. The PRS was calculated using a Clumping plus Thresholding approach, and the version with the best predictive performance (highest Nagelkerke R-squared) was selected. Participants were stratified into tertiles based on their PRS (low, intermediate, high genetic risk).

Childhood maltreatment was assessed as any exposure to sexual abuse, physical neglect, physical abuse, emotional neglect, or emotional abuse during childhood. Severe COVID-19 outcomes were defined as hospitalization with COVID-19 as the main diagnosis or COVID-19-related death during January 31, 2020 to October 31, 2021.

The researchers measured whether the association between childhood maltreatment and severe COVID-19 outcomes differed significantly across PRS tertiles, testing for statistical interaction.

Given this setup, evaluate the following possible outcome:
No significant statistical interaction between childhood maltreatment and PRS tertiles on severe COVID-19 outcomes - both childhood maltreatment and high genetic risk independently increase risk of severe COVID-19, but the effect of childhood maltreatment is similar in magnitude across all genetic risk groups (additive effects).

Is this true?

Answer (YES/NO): YES